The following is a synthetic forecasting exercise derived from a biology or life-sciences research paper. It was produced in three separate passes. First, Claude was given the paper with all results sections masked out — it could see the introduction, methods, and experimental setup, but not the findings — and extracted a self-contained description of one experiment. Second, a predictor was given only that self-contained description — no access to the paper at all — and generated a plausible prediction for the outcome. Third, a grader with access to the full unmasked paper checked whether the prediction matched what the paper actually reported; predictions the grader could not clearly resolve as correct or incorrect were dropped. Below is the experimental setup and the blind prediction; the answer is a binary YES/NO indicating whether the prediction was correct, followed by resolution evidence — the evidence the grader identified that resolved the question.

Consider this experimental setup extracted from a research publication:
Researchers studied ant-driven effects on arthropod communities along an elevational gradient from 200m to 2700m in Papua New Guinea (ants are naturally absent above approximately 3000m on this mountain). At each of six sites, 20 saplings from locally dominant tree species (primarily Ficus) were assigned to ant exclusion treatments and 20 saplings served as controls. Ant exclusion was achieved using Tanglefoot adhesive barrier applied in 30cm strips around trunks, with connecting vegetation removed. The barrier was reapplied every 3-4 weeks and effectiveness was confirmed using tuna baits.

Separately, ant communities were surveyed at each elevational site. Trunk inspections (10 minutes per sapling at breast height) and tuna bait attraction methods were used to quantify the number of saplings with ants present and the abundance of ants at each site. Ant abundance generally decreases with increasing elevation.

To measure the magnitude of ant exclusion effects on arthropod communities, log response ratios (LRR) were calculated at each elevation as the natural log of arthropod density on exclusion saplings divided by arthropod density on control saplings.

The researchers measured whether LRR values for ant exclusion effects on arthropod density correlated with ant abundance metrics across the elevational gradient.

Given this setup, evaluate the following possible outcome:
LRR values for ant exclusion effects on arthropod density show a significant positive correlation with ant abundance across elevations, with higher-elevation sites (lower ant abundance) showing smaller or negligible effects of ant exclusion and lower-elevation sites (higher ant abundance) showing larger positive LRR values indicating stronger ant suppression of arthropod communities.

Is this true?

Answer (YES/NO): NO